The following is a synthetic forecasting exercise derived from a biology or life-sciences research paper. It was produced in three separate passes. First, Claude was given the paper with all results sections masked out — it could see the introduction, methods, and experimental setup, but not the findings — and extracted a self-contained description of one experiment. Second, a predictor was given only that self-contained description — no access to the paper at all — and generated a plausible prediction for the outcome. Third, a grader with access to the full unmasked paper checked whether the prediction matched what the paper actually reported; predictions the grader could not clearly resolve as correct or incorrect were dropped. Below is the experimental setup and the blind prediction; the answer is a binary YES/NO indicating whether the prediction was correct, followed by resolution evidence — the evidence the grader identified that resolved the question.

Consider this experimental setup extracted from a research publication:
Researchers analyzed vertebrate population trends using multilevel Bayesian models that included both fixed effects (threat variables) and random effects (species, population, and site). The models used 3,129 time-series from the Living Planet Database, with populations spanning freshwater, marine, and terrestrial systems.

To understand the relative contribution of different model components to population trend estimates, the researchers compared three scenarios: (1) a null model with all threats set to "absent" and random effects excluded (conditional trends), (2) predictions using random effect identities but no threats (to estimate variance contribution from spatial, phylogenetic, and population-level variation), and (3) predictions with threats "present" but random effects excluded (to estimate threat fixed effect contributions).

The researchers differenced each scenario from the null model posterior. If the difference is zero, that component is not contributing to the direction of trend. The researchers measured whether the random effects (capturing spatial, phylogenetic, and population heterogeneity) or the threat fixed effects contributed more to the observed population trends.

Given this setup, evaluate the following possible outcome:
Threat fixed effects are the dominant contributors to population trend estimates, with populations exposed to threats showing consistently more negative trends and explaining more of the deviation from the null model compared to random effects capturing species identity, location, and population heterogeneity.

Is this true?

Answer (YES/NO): YES